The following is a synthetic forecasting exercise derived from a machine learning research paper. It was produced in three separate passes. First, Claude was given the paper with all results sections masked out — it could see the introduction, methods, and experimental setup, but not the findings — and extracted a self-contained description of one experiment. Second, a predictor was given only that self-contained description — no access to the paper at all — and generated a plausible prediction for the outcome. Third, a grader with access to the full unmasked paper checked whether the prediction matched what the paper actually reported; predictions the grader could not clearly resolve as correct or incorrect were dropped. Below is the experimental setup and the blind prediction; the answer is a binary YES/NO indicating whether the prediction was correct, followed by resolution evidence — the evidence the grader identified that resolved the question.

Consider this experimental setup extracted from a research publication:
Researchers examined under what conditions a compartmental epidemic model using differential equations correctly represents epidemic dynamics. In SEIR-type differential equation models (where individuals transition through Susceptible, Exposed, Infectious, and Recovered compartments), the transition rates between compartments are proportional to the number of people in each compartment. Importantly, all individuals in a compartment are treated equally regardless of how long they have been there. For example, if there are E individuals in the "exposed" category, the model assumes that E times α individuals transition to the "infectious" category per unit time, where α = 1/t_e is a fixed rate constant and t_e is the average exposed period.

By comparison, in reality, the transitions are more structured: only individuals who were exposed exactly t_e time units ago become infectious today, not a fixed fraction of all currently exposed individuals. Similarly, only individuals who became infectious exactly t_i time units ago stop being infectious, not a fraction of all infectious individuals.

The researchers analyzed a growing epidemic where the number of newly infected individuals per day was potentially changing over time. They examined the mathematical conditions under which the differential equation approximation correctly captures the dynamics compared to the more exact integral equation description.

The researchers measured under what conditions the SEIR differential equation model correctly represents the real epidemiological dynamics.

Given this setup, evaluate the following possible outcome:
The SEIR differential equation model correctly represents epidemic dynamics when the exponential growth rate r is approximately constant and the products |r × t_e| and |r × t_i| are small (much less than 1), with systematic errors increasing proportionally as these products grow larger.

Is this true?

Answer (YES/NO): NO